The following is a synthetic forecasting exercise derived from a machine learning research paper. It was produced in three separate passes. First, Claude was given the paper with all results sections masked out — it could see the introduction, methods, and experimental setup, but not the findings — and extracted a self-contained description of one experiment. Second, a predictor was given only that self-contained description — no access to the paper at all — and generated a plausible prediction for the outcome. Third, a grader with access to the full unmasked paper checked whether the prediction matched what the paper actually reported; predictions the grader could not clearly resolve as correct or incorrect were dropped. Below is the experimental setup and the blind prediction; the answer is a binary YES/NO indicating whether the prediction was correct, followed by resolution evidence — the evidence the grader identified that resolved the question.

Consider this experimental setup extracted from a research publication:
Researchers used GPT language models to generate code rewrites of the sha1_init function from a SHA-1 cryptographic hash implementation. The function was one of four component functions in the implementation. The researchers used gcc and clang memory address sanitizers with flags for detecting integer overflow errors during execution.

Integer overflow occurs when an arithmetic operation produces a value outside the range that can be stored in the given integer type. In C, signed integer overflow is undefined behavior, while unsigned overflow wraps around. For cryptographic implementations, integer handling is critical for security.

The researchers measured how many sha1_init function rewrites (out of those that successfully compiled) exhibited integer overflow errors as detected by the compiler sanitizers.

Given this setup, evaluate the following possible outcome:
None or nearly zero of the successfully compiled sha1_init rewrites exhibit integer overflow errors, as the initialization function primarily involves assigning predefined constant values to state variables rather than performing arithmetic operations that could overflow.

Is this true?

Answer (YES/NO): YES